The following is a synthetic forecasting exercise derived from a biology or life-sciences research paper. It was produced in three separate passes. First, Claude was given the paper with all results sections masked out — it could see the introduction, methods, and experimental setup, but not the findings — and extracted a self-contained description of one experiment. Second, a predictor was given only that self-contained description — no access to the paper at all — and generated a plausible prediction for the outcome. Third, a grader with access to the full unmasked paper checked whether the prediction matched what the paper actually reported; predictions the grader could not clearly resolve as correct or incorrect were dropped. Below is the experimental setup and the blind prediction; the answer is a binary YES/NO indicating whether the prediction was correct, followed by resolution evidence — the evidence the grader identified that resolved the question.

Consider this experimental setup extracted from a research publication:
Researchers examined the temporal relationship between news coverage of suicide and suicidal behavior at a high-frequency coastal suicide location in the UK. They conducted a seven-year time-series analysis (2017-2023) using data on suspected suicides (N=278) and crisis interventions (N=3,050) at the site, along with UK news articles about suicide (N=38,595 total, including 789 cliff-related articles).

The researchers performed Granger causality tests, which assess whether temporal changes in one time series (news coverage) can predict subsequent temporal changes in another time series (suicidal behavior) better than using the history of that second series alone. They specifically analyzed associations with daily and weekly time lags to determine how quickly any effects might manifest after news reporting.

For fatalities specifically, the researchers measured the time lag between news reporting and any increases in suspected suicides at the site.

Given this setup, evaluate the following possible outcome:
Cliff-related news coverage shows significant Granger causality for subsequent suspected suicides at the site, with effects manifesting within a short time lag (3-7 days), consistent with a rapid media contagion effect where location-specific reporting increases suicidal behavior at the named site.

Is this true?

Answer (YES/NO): NO